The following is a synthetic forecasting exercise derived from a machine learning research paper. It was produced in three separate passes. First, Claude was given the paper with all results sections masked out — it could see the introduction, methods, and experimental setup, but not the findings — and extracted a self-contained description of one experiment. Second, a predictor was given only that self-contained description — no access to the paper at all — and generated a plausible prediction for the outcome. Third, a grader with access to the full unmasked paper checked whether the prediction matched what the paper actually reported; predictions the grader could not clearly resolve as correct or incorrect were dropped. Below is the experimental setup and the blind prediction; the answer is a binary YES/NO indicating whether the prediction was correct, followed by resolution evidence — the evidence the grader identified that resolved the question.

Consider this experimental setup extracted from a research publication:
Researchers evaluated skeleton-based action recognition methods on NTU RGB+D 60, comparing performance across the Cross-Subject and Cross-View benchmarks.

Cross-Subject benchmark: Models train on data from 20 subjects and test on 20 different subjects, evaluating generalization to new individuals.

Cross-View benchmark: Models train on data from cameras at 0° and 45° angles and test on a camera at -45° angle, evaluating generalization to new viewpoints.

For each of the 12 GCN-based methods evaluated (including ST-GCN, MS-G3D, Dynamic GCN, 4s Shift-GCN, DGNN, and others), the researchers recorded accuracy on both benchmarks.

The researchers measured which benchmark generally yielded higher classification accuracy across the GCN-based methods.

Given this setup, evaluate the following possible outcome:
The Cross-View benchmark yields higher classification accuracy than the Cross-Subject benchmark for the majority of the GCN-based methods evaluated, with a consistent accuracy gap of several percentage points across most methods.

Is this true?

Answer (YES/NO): YES